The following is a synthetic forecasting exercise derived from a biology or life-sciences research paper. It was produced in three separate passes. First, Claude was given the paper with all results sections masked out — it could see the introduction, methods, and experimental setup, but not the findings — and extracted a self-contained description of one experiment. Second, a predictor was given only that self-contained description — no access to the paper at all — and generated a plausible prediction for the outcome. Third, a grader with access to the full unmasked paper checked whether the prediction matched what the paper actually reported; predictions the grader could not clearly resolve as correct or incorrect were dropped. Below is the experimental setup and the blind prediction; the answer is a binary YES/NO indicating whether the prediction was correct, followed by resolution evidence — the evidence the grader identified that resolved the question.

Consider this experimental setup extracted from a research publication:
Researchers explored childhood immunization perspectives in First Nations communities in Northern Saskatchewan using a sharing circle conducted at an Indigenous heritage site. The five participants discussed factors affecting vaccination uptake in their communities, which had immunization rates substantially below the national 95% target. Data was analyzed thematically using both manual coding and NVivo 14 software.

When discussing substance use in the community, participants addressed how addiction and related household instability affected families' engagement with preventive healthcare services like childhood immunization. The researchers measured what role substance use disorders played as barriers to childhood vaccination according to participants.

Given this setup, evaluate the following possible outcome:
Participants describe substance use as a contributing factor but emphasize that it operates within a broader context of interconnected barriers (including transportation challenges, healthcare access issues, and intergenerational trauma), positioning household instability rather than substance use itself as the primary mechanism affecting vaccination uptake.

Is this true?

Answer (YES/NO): NO